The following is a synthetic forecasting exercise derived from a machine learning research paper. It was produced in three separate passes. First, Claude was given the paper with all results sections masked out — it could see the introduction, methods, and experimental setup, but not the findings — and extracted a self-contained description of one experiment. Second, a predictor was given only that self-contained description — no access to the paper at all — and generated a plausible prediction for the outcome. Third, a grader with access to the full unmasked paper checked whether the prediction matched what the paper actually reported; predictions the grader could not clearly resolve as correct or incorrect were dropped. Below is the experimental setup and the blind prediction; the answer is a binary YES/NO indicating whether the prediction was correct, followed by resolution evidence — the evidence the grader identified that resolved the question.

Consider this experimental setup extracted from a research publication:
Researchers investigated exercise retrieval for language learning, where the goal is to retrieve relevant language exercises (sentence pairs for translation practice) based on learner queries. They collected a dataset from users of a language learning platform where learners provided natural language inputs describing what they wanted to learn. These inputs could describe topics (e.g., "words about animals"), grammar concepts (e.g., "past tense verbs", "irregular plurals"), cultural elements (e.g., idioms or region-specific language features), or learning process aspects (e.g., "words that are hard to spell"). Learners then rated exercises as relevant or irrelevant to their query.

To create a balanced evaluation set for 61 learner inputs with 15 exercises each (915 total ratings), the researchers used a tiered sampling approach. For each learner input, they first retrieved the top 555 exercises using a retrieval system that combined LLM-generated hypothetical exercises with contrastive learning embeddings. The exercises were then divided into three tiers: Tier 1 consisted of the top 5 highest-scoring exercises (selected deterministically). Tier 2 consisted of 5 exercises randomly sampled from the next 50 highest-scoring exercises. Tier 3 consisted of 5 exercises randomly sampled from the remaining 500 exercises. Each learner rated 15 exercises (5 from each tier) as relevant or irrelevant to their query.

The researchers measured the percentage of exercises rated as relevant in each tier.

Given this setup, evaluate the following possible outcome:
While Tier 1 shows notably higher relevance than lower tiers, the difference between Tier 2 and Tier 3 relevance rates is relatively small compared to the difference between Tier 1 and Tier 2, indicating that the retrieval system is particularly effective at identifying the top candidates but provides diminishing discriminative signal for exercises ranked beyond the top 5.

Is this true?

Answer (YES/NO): NO